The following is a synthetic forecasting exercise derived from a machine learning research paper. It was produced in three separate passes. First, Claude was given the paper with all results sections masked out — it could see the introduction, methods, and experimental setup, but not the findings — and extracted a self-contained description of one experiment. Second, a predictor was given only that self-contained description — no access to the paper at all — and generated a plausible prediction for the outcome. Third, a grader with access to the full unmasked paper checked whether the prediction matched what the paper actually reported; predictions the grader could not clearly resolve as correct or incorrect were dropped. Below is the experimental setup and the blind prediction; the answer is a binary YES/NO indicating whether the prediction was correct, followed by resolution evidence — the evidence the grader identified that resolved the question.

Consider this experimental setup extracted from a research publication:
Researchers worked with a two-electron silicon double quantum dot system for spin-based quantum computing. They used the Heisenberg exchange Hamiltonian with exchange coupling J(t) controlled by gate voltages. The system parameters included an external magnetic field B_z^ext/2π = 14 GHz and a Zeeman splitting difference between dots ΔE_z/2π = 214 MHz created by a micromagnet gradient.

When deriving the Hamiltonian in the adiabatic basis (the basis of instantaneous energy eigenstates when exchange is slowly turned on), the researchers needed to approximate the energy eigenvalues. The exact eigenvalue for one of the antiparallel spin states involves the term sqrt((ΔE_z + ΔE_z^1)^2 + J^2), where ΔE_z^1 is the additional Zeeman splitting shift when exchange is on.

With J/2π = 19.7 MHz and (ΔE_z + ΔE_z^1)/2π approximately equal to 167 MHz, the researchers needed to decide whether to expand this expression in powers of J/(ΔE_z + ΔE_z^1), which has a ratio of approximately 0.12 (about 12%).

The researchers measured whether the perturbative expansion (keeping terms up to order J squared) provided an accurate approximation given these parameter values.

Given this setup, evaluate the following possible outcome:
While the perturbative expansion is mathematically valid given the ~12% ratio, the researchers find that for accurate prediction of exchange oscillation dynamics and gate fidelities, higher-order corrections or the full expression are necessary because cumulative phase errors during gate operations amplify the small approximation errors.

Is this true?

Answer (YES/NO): NO